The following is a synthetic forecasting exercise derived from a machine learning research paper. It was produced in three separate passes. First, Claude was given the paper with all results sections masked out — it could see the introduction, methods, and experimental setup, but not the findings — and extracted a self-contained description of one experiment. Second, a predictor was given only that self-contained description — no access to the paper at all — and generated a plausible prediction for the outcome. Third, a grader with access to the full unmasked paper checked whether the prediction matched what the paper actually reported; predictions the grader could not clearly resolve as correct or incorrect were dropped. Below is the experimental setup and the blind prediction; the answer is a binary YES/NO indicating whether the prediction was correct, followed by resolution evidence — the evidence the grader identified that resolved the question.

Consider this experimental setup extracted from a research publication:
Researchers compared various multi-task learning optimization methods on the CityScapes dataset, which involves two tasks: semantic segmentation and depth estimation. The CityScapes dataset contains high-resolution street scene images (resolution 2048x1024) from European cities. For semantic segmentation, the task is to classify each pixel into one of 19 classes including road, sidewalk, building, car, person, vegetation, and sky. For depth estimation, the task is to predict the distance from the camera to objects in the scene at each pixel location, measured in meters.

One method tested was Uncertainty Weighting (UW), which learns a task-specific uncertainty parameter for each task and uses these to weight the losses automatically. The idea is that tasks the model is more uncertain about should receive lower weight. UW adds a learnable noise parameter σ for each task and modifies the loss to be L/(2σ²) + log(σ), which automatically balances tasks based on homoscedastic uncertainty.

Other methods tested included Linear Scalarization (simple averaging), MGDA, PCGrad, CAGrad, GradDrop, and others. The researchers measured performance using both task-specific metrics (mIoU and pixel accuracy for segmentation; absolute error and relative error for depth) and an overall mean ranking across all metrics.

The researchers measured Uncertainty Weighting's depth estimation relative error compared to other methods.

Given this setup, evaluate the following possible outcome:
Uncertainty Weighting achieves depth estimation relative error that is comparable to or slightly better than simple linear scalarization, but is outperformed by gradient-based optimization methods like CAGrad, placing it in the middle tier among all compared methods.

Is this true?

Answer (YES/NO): NO